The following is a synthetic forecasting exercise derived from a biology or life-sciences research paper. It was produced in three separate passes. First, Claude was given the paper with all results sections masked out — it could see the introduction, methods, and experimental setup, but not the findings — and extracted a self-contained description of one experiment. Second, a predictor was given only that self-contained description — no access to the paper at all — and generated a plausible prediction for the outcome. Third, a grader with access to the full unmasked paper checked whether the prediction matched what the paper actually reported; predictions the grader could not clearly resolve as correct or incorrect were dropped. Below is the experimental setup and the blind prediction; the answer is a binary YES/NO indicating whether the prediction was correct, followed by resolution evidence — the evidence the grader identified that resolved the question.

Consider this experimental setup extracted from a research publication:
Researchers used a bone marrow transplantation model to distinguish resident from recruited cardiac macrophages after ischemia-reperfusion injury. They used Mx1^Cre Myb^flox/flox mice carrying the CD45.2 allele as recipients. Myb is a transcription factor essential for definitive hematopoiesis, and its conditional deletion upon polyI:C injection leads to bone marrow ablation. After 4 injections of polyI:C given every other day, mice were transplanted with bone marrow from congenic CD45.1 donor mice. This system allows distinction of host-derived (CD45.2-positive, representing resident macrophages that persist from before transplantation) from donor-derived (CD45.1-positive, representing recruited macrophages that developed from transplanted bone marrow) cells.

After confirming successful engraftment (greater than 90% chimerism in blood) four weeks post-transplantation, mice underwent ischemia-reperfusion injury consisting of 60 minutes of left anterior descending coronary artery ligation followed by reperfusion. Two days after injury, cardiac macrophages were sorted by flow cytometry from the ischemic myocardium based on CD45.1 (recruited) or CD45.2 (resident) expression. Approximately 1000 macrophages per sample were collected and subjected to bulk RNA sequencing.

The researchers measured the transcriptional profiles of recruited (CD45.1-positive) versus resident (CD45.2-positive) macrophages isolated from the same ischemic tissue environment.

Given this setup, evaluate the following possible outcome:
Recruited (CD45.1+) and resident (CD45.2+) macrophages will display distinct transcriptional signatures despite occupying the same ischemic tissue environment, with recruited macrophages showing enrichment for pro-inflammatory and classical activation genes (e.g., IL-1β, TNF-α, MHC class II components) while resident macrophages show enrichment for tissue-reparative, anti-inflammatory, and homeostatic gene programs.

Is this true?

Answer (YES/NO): YES